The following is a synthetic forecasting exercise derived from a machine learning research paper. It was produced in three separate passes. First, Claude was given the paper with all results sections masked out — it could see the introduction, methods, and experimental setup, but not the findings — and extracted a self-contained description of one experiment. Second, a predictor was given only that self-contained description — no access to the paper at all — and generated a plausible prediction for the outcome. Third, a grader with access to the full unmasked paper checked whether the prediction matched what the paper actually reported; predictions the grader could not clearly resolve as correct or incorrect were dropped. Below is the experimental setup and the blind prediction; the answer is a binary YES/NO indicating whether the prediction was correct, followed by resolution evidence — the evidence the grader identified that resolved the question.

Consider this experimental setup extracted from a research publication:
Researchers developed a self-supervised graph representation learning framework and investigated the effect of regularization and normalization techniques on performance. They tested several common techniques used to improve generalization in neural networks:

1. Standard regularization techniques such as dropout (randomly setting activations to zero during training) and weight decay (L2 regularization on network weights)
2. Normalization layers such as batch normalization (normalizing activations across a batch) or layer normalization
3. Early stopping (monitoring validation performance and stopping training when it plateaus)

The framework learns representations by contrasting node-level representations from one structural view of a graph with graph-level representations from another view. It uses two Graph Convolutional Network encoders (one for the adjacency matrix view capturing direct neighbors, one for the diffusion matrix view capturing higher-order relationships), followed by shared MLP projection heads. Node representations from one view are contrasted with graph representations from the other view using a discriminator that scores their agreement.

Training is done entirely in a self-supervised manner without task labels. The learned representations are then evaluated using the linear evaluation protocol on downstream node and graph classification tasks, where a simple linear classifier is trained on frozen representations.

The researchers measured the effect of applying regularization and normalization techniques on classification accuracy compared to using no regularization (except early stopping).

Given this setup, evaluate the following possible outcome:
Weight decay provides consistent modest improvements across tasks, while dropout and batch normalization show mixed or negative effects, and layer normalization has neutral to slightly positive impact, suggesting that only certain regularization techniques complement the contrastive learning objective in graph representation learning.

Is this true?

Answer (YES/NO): NO